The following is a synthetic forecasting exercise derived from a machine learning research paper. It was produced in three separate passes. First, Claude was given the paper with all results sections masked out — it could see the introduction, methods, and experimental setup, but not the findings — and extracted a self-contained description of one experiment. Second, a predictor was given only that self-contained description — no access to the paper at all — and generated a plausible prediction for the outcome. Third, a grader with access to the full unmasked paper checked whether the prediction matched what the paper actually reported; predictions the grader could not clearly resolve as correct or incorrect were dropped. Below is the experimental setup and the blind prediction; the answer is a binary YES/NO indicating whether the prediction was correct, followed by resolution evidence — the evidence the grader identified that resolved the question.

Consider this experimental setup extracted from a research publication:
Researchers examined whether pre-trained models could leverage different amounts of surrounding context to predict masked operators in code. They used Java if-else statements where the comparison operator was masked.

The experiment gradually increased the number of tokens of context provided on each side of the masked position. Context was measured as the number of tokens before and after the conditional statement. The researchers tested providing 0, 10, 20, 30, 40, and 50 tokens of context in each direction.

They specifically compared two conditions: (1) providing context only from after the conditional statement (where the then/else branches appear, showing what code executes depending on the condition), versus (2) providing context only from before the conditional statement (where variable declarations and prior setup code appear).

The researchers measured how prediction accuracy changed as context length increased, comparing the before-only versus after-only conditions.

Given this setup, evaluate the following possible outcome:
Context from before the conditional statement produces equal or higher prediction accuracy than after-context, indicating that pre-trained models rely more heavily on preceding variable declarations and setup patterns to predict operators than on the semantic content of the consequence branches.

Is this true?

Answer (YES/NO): NO